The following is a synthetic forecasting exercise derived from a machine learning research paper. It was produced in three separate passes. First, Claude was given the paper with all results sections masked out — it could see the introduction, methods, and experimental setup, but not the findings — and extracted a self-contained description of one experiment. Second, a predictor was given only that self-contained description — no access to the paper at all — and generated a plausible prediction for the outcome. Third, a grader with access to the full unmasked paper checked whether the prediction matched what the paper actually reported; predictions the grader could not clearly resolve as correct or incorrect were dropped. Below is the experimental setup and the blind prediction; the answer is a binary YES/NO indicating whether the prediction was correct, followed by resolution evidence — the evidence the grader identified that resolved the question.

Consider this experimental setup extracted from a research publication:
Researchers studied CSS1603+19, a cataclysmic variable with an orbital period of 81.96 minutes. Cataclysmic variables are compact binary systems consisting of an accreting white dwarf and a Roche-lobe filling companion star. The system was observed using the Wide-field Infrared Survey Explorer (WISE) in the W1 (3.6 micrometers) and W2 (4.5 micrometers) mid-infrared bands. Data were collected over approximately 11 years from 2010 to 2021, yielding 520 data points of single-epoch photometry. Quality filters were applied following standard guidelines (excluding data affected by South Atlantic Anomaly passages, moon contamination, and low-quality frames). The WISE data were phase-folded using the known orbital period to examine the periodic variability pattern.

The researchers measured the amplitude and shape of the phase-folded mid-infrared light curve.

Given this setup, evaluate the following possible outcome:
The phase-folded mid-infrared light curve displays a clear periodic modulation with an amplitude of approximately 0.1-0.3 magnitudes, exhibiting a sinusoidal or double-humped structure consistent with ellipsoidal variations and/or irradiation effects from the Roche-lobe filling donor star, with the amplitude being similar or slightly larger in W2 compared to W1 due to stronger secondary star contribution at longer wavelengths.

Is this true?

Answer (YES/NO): NO